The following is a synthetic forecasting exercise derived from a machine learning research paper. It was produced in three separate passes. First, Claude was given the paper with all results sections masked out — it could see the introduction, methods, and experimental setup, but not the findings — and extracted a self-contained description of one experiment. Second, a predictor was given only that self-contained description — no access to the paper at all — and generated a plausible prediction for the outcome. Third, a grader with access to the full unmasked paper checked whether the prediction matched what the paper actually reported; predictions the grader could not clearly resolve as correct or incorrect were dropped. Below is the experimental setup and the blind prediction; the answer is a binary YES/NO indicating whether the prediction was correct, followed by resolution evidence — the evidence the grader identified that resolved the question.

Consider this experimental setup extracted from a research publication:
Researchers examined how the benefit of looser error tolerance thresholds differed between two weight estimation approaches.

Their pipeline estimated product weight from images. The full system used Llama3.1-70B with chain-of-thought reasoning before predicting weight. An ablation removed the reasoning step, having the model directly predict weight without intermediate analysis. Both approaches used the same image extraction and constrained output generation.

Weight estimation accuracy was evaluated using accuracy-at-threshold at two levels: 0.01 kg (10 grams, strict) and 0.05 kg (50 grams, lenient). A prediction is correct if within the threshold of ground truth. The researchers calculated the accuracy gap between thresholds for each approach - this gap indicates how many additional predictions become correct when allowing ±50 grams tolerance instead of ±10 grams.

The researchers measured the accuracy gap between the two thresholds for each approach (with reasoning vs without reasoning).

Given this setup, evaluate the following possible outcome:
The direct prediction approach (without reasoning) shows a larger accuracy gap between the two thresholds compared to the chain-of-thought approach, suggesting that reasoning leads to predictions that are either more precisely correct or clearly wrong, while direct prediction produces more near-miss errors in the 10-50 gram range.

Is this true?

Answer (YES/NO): NO